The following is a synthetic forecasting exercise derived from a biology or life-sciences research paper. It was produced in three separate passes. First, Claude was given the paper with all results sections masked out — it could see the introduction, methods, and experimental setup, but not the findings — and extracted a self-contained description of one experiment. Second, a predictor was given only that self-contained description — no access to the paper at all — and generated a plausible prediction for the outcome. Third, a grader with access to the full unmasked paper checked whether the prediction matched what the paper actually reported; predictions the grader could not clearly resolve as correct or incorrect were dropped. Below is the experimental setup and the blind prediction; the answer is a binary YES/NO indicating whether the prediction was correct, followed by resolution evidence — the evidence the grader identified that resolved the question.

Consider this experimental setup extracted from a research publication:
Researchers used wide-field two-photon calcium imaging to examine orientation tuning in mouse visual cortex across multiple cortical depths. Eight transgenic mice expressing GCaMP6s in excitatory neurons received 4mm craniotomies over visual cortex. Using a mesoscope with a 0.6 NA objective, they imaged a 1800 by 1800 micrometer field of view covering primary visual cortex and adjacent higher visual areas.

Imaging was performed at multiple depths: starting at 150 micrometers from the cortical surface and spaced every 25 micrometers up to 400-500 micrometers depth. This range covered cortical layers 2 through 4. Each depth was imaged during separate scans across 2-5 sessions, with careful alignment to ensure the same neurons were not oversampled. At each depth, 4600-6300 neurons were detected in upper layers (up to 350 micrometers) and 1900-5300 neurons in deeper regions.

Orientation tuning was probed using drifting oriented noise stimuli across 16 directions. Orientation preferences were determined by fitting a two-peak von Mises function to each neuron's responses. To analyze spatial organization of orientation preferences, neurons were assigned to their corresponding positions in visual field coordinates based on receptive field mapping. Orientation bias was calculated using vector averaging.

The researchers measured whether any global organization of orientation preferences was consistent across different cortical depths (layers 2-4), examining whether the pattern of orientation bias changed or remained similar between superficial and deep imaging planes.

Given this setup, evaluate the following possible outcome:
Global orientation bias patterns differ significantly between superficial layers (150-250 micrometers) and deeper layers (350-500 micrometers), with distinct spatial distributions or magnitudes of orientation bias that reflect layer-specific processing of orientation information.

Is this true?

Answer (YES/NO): NO